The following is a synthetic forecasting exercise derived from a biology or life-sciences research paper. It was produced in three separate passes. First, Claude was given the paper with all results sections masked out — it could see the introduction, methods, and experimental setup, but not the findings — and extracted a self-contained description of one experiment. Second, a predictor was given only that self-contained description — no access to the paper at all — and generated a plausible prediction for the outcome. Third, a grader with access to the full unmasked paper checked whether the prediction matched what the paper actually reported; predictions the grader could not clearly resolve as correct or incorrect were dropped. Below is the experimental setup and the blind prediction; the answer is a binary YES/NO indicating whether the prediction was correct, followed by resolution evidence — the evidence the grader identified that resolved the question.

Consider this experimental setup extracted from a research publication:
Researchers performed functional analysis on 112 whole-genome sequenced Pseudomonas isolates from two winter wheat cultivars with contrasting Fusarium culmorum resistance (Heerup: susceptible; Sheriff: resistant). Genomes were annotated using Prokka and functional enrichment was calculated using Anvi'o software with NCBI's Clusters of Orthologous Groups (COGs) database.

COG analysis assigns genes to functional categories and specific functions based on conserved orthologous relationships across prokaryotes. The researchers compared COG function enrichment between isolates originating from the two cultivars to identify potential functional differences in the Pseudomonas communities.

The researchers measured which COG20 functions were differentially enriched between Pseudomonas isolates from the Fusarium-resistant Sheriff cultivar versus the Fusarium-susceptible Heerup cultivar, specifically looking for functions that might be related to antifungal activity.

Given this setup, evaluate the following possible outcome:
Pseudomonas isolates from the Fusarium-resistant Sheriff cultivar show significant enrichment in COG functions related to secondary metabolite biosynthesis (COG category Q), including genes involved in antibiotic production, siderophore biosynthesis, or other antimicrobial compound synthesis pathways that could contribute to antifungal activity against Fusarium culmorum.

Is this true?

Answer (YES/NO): NO